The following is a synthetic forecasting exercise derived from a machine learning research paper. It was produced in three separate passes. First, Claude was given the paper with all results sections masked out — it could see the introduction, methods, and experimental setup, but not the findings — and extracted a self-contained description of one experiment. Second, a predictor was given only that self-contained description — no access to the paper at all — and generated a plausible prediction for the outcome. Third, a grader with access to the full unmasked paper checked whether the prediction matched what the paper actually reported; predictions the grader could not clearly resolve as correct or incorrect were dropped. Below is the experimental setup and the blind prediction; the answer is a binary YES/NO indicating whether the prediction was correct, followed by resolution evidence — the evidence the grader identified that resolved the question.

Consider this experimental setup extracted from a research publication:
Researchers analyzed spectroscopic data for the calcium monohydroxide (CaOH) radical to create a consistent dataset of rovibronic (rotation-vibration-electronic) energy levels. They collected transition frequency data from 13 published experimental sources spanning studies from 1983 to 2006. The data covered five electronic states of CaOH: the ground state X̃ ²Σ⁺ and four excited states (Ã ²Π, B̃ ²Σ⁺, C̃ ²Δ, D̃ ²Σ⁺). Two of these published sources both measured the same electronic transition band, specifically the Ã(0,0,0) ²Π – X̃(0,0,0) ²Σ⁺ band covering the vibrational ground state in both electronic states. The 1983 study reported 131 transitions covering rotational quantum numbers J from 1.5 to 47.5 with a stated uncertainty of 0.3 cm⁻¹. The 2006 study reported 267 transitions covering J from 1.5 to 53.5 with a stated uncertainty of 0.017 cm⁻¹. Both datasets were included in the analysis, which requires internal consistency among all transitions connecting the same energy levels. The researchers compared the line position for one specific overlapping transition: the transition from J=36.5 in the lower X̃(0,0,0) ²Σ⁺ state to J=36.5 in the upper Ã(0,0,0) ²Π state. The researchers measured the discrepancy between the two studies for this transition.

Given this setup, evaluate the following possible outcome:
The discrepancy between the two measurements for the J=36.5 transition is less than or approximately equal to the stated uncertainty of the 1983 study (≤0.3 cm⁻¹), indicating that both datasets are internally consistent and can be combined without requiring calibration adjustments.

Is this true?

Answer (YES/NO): NO